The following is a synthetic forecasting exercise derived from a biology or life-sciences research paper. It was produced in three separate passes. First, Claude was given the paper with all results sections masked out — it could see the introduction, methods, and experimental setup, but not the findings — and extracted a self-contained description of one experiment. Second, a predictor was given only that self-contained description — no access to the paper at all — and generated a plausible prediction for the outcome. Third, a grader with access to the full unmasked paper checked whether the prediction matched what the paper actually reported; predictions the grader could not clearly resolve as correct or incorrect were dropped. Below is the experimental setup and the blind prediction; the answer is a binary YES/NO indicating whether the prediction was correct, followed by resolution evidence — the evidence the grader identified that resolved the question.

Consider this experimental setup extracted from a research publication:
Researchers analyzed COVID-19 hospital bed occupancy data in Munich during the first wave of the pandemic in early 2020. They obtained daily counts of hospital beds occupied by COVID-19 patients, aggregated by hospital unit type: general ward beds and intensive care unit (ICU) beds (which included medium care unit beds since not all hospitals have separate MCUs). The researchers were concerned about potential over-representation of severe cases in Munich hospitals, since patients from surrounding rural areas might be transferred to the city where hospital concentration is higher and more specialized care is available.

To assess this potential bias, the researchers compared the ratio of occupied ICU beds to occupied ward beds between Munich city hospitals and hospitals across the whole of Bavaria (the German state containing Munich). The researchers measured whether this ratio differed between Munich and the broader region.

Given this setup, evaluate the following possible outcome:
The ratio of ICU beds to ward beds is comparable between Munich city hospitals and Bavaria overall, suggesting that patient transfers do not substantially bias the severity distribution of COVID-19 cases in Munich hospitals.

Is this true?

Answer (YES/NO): NO